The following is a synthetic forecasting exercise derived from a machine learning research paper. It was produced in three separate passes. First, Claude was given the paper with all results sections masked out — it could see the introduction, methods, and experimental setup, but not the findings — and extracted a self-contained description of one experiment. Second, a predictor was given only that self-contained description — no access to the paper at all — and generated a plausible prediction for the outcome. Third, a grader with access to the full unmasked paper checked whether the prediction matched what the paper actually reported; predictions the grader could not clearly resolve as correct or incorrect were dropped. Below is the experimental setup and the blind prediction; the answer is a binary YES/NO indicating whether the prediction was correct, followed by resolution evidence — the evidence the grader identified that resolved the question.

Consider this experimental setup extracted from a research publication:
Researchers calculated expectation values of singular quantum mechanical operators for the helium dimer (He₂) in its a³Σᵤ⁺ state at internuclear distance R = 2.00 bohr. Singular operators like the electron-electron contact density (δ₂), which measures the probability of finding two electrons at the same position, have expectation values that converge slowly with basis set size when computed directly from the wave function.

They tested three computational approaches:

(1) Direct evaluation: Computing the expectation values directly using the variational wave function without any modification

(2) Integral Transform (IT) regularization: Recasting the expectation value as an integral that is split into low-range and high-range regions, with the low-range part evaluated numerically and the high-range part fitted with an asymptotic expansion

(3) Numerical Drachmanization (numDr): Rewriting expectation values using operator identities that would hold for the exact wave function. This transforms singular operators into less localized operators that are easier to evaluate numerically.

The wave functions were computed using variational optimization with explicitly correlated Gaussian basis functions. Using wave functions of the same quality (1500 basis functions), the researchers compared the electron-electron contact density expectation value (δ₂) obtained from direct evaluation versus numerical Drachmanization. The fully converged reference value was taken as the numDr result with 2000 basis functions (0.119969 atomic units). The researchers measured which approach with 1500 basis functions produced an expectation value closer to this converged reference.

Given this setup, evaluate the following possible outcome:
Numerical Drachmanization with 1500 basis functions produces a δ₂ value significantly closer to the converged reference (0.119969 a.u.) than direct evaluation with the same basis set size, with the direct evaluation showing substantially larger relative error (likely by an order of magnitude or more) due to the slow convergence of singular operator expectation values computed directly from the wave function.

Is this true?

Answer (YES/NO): YES